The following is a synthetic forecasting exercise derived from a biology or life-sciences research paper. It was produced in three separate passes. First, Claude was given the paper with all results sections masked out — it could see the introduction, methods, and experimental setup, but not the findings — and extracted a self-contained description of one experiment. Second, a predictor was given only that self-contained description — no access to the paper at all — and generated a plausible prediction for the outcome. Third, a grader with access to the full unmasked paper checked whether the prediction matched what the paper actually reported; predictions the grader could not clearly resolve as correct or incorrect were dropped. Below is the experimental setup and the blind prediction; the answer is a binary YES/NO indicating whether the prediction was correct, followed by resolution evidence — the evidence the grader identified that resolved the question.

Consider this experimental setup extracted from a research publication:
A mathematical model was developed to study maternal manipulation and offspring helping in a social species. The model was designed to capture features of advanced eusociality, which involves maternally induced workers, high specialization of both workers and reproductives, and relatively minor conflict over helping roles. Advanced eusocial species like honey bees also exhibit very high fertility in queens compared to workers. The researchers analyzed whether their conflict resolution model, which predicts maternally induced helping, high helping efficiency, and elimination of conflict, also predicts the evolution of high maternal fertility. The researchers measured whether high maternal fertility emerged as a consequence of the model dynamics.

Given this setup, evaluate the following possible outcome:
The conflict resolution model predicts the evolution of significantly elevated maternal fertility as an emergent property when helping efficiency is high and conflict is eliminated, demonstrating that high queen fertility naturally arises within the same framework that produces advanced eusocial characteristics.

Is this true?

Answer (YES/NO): NO